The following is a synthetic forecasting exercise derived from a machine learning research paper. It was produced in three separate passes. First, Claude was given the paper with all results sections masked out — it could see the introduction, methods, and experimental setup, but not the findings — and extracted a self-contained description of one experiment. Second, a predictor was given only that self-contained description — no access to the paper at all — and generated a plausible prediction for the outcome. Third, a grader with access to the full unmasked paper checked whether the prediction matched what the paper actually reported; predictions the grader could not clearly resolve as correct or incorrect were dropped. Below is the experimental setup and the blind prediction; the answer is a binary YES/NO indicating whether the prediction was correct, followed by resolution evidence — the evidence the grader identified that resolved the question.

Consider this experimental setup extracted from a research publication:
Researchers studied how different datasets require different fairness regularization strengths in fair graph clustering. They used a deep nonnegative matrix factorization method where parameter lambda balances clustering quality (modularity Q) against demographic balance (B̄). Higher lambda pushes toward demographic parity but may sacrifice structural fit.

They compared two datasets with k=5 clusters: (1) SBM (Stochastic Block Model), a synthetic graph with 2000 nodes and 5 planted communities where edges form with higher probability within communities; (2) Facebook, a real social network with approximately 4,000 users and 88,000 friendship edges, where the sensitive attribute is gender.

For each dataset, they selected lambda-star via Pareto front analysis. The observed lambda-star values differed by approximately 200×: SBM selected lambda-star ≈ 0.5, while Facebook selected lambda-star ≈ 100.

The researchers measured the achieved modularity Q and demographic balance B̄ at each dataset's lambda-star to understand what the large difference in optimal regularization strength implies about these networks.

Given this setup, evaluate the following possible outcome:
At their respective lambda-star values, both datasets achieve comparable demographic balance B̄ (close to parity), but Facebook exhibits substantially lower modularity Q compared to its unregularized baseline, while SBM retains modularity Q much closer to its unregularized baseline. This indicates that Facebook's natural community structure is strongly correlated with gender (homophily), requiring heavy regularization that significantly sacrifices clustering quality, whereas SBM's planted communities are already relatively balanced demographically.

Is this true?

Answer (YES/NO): NO